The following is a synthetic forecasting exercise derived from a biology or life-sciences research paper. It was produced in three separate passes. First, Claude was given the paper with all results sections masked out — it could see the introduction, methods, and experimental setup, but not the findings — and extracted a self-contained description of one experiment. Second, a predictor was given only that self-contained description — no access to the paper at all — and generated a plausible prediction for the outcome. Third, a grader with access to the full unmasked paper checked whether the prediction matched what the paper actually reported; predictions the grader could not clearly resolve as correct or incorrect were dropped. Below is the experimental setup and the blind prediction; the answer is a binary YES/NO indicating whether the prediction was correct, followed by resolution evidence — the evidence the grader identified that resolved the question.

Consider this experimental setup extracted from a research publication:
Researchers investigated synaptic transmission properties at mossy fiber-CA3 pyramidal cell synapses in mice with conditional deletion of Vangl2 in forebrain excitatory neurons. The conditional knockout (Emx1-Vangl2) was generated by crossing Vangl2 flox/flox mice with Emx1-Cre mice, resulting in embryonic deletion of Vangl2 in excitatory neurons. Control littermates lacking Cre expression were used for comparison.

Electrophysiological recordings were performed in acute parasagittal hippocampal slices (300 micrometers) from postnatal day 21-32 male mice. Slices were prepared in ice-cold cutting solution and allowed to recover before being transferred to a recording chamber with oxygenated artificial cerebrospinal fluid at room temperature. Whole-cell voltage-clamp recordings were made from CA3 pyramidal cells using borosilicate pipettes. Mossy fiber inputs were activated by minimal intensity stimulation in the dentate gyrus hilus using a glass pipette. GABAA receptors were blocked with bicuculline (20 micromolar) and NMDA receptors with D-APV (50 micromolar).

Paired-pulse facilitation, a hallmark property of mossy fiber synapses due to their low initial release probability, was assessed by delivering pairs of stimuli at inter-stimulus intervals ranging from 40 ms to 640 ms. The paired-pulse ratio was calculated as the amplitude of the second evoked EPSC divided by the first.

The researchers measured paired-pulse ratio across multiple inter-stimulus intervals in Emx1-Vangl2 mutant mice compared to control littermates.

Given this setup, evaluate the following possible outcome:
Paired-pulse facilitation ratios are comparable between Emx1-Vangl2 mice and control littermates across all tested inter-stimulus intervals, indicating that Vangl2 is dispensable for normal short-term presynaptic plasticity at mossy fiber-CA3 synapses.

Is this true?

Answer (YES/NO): NO